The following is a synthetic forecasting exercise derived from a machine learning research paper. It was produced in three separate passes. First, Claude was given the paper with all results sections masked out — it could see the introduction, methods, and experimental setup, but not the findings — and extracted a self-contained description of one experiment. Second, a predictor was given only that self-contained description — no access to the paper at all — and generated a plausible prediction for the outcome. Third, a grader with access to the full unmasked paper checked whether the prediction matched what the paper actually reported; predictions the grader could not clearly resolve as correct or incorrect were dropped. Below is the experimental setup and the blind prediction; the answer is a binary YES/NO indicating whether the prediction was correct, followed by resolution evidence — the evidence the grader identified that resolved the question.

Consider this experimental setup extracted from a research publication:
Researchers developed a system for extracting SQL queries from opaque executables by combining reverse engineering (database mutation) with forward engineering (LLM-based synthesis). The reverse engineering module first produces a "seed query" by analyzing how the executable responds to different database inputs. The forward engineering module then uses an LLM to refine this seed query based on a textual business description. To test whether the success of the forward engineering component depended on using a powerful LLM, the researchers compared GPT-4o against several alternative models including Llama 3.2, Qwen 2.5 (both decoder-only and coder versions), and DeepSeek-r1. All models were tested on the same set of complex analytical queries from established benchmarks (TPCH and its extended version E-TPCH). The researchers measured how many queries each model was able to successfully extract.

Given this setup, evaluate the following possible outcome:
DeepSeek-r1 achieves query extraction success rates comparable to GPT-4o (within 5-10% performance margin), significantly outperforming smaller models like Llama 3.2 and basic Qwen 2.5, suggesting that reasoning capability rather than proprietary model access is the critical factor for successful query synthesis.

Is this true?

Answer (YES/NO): NO